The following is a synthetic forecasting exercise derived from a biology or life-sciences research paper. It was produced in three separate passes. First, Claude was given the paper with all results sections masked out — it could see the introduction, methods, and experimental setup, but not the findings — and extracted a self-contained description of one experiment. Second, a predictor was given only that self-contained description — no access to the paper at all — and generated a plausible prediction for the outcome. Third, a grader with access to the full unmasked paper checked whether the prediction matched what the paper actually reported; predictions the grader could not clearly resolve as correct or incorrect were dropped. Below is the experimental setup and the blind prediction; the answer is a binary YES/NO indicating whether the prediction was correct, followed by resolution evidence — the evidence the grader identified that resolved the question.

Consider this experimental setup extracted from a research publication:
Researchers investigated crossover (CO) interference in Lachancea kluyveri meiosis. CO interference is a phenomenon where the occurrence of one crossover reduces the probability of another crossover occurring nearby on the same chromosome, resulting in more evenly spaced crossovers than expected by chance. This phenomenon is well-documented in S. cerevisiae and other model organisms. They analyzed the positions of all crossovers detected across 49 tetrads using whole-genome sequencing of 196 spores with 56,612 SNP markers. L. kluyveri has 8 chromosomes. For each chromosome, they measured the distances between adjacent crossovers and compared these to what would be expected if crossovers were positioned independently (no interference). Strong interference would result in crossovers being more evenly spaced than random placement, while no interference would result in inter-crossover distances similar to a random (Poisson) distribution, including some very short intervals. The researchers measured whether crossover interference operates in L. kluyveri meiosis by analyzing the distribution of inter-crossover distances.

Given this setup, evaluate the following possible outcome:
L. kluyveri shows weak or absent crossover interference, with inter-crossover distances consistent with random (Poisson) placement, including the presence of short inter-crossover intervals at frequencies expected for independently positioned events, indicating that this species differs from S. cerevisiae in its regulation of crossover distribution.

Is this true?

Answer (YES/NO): NO